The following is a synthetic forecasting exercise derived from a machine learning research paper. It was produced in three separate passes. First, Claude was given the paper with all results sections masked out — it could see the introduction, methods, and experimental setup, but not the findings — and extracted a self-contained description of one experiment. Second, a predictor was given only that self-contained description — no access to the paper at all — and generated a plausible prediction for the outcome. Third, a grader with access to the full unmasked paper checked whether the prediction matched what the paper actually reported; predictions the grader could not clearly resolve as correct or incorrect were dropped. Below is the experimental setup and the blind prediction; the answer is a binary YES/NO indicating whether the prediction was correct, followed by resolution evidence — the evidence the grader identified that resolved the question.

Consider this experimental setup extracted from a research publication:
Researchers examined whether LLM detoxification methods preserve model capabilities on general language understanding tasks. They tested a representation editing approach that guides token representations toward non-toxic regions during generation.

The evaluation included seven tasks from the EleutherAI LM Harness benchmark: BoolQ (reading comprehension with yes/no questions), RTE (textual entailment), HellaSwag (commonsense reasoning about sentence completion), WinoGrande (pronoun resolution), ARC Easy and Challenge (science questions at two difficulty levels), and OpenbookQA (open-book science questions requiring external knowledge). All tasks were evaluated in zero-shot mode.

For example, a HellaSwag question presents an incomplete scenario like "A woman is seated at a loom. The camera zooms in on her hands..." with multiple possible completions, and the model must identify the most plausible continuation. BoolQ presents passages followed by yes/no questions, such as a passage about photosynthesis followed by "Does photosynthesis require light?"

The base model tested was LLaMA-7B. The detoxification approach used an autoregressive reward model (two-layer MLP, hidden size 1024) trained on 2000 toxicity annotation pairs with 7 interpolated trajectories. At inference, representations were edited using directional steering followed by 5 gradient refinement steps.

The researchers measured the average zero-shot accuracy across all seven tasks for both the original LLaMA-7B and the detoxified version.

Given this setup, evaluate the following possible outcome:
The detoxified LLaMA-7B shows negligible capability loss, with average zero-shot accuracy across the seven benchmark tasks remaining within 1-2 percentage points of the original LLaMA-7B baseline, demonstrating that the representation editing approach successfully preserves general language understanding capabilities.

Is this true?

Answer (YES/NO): YES